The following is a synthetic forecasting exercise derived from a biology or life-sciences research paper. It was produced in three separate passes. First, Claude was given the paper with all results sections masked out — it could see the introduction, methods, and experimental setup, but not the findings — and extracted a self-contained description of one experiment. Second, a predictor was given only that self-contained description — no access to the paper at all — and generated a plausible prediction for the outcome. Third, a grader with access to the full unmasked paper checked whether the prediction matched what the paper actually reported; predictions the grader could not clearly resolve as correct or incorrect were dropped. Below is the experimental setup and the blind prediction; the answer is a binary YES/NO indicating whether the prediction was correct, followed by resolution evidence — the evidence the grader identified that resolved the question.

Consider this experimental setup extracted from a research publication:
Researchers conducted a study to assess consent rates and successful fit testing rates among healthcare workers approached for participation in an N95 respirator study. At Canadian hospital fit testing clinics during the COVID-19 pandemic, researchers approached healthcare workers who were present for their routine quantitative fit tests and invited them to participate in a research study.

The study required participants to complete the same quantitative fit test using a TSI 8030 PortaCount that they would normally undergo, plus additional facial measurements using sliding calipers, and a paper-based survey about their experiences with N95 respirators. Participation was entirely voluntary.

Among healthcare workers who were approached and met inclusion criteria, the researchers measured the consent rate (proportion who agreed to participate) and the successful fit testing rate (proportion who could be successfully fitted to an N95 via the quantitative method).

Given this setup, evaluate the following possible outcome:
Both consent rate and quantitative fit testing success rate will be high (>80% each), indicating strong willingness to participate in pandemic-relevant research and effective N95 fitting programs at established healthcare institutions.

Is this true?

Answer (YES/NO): YES